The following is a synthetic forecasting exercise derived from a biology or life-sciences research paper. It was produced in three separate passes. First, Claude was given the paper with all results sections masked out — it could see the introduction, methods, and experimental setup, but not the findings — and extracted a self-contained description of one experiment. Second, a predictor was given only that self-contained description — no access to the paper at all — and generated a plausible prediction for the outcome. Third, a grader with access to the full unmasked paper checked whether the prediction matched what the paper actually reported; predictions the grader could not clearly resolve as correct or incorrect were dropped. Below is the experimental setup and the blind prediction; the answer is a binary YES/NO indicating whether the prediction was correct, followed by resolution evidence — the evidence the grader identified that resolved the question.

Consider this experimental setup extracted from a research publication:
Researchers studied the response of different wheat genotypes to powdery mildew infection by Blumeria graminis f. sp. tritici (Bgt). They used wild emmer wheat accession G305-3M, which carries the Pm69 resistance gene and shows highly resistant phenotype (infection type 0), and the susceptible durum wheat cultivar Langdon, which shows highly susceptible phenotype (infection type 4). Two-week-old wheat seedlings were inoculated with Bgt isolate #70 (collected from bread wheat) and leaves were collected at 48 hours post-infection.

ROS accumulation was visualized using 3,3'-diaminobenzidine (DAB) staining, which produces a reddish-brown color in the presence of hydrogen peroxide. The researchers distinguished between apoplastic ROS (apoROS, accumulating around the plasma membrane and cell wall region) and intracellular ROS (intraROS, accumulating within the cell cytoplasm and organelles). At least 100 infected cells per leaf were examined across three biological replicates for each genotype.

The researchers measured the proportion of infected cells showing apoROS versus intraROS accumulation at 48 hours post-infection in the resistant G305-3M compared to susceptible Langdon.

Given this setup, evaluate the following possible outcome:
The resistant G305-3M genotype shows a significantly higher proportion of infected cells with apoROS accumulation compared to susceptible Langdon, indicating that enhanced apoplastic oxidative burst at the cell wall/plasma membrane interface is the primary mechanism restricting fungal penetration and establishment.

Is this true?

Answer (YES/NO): NO